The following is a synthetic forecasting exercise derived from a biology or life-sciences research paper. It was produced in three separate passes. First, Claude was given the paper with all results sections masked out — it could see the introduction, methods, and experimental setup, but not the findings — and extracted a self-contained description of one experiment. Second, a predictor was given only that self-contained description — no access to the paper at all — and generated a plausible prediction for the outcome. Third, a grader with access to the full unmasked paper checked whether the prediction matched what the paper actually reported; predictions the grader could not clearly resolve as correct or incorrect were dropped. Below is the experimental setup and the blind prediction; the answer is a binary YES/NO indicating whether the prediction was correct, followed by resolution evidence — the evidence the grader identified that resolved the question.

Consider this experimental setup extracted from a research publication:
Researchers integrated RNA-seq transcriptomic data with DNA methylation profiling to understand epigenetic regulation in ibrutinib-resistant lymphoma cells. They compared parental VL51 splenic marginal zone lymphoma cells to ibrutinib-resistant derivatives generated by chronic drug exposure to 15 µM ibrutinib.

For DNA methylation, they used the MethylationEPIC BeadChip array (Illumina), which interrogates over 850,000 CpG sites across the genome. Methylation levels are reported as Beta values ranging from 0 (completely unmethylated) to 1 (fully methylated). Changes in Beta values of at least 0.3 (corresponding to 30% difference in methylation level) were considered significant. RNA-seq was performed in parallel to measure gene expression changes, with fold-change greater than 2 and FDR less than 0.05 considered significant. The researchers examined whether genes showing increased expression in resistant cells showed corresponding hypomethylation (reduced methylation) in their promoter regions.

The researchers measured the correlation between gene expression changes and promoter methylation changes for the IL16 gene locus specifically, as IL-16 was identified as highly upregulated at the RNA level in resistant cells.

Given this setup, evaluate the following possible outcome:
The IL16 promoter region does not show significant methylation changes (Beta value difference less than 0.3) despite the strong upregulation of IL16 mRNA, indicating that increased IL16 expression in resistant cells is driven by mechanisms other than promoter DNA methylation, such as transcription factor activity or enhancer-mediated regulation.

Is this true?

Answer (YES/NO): NO